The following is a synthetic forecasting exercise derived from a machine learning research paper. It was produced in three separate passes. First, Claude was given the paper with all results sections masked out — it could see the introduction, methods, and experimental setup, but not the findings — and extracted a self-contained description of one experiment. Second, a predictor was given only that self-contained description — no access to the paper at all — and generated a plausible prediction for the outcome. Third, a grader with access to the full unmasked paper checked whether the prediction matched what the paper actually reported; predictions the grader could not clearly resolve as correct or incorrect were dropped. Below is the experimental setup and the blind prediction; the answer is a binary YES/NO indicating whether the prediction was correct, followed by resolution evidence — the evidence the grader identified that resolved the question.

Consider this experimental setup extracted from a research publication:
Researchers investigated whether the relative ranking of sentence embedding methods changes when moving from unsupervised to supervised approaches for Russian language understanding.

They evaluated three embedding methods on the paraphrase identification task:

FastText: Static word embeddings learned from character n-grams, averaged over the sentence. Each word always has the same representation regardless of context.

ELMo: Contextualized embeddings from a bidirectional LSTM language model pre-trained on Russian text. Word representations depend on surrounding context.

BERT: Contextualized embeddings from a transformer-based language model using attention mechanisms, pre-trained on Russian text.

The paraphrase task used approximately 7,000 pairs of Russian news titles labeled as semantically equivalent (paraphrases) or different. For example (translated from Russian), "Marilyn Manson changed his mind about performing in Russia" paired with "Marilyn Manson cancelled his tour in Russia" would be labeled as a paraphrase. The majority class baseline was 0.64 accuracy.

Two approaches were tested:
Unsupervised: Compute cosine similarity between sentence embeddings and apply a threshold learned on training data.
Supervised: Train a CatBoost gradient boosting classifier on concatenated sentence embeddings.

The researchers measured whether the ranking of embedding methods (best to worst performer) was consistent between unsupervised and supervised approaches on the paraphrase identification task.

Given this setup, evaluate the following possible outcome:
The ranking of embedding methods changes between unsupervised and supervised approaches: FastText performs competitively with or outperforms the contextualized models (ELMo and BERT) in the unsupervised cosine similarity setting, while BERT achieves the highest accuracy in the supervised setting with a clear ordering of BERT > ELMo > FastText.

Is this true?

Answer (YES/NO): NO